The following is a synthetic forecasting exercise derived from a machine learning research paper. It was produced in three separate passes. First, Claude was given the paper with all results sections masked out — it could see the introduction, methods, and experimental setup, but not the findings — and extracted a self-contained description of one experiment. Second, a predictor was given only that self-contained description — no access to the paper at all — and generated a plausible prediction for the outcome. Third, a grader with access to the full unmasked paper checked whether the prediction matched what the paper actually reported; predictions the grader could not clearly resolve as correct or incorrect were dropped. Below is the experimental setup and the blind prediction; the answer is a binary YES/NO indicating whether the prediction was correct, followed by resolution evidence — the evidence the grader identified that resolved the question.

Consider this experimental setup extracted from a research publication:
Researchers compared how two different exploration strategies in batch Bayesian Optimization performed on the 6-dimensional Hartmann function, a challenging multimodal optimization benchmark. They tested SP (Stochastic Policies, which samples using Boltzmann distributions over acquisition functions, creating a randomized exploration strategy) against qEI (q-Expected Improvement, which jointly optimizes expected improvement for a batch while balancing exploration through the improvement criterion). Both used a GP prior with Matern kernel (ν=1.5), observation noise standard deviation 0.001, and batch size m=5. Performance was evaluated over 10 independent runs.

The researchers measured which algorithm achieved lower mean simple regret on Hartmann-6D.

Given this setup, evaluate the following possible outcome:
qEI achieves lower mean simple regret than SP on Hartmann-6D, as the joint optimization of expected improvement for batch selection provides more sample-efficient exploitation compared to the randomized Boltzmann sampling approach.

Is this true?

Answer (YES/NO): YES